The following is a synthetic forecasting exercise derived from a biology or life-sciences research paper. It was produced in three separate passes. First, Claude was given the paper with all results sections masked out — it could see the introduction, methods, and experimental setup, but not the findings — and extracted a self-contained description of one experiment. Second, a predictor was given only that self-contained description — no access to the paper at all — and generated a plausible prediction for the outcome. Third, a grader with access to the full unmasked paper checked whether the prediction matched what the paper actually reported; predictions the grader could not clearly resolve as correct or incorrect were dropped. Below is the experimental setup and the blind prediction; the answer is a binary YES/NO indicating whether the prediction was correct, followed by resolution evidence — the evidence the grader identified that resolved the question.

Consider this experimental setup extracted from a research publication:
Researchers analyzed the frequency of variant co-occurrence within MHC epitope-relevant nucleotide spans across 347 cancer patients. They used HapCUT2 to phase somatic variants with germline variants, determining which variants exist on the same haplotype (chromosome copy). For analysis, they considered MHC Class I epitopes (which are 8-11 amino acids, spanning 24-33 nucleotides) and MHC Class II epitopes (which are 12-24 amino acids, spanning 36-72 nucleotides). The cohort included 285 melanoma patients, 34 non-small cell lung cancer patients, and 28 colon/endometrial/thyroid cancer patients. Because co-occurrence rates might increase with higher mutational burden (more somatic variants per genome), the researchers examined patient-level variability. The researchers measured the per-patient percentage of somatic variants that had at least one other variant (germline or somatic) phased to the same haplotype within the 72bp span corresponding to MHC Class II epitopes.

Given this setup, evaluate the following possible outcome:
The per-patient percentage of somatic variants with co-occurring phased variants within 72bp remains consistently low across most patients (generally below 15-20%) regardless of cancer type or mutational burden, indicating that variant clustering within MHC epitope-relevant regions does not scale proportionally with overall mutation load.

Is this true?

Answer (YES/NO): NO